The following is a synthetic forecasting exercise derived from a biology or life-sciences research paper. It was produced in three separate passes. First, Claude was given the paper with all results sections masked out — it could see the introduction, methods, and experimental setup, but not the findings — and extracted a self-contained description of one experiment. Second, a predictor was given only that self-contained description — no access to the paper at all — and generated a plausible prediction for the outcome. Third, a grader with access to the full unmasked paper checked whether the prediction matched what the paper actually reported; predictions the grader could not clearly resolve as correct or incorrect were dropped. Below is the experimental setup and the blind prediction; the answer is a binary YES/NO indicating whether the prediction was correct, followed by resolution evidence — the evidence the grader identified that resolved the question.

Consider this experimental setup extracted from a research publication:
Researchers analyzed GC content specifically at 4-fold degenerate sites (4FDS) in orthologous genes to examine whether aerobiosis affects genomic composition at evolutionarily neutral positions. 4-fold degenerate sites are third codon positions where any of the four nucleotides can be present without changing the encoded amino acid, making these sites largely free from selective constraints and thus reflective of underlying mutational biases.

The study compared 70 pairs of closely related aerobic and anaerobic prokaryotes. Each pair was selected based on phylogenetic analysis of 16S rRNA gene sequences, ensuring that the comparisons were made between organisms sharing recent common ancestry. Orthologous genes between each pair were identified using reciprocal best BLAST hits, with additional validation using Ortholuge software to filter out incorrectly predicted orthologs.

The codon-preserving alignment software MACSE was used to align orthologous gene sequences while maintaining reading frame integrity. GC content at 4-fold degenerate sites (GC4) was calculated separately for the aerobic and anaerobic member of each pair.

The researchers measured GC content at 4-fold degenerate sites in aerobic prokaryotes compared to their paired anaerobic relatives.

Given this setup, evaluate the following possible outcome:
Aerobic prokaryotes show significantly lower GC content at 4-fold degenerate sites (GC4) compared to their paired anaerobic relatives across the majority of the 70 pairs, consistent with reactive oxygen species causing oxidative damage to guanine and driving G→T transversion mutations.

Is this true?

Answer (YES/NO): NO